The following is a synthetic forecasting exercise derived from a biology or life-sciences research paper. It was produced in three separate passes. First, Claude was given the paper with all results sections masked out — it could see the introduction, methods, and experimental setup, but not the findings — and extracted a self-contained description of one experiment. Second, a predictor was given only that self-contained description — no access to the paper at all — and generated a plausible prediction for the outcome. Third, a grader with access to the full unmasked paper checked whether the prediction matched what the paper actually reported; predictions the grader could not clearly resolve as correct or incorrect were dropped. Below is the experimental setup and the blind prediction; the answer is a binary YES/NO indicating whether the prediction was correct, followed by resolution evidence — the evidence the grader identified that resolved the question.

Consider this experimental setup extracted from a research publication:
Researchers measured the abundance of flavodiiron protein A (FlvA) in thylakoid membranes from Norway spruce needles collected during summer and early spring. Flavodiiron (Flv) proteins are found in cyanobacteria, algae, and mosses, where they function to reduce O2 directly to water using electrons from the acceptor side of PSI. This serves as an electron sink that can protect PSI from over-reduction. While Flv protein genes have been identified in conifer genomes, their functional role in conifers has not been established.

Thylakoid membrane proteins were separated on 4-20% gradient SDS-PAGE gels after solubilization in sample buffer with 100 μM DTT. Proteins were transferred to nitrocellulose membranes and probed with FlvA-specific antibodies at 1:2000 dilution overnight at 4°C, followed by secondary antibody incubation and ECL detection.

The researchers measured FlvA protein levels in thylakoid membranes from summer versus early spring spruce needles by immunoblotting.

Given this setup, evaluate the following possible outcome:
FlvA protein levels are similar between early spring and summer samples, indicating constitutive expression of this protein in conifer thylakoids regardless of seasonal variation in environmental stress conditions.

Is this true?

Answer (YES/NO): NO